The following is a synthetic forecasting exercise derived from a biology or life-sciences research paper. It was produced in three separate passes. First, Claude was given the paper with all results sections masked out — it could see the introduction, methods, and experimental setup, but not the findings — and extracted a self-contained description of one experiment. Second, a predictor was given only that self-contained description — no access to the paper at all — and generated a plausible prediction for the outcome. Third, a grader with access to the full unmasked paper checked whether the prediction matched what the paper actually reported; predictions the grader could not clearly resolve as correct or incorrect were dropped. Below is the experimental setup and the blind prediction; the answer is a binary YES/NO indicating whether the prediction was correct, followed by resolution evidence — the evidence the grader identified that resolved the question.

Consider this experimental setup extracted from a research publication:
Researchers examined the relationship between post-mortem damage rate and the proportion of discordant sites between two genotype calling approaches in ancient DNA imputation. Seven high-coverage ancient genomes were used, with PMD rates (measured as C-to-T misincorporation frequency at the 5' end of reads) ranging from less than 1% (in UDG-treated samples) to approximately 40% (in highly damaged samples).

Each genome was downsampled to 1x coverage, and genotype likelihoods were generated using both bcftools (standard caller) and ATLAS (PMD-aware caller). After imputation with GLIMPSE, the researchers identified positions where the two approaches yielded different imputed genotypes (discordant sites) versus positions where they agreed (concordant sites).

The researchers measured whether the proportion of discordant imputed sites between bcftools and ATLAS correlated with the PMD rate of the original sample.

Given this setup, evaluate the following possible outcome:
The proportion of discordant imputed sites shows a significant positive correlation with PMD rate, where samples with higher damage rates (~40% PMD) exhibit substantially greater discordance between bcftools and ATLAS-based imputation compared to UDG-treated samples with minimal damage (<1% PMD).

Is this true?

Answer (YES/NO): NO